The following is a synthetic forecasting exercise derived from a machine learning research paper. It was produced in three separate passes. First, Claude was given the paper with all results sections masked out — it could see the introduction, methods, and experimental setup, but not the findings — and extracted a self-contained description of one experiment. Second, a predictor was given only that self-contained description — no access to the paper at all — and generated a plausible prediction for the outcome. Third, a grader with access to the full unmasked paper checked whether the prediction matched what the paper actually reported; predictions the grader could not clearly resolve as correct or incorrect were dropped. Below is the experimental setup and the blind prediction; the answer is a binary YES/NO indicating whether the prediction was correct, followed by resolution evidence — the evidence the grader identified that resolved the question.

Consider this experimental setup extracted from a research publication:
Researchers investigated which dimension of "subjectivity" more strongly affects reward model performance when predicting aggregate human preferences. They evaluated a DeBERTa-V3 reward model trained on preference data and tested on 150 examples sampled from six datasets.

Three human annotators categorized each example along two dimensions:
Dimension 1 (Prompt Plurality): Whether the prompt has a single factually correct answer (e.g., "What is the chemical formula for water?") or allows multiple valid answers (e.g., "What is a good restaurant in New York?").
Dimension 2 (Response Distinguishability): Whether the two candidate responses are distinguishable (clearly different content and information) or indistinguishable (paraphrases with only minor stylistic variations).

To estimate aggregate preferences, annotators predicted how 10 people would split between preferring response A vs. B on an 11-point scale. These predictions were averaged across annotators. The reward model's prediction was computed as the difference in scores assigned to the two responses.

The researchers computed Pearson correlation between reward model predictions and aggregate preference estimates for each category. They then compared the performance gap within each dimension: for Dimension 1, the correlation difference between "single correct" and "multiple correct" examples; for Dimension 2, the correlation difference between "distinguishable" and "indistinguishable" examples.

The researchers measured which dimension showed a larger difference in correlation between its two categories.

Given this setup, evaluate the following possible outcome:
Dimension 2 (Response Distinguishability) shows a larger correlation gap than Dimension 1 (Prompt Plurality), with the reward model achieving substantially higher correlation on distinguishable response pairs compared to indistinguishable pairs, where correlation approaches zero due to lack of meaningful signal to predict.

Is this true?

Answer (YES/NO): NO